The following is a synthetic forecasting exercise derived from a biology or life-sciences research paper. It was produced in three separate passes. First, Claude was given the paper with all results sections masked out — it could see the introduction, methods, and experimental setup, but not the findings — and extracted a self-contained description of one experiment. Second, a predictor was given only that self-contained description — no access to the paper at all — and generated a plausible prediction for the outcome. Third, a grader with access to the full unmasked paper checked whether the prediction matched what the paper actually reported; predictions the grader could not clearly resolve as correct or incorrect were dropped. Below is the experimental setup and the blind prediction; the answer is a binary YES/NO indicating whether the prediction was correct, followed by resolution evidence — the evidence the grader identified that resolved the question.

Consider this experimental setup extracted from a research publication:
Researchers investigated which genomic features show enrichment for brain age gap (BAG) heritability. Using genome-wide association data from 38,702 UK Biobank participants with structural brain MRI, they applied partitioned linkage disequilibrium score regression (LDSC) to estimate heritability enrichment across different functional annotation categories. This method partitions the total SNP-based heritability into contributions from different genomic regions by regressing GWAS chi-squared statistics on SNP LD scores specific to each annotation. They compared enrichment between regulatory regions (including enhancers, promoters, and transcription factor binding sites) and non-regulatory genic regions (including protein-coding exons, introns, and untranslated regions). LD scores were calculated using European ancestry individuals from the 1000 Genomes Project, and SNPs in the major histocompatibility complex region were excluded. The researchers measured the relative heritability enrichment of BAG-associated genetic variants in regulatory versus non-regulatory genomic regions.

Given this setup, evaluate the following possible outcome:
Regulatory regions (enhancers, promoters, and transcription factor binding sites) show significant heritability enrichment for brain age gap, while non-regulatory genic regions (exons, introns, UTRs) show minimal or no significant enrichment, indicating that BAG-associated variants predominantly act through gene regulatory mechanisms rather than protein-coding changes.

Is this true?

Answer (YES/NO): YES